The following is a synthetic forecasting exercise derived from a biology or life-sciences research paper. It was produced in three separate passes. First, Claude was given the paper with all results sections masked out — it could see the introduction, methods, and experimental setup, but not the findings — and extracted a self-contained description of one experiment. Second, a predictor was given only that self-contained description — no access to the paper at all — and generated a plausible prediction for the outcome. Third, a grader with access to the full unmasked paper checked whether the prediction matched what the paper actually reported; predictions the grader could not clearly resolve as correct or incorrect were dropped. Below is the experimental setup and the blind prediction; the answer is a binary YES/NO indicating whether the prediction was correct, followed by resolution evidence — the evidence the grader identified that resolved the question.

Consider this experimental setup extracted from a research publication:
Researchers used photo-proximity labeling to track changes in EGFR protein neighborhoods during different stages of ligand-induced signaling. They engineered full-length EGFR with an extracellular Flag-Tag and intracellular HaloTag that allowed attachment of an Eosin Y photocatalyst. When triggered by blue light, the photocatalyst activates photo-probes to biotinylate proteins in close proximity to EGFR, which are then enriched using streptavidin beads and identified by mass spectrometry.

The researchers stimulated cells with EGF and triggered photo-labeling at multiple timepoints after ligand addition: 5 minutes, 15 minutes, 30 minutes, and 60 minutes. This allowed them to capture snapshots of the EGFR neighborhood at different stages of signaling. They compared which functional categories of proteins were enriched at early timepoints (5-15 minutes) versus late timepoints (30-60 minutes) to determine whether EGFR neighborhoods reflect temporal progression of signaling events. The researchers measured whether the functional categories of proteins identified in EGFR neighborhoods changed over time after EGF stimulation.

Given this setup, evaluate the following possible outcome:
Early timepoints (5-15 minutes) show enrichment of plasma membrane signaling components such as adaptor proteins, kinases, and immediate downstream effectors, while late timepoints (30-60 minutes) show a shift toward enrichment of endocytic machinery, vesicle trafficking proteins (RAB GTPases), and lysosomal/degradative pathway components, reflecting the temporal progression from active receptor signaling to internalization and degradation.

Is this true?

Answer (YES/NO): NO